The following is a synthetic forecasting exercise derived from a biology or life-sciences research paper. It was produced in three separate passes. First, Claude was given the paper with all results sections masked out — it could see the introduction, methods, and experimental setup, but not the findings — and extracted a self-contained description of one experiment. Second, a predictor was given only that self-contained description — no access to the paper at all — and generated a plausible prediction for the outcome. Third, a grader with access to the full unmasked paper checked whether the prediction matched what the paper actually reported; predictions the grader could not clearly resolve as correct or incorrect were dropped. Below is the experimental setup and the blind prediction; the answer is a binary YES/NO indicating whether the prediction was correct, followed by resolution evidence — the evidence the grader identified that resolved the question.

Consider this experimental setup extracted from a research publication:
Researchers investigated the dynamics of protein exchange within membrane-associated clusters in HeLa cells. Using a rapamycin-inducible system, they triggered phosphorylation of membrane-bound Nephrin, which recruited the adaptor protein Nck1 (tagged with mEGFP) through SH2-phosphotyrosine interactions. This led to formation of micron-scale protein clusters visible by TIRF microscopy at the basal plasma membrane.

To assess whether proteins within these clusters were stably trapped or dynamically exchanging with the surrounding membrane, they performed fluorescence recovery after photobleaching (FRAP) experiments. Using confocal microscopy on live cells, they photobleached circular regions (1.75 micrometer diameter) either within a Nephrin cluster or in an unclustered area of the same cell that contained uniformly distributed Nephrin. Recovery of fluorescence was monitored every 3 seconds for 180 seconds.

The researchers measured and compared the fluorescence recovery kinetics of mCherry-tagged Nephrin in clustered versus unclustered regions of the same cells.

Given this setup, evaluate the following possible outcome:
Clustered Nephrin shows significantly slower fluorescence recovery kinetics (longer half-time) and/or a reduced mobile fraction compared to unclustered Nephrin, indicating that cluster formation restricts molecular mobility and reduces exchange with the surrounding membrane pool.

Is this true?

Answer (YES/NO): YES